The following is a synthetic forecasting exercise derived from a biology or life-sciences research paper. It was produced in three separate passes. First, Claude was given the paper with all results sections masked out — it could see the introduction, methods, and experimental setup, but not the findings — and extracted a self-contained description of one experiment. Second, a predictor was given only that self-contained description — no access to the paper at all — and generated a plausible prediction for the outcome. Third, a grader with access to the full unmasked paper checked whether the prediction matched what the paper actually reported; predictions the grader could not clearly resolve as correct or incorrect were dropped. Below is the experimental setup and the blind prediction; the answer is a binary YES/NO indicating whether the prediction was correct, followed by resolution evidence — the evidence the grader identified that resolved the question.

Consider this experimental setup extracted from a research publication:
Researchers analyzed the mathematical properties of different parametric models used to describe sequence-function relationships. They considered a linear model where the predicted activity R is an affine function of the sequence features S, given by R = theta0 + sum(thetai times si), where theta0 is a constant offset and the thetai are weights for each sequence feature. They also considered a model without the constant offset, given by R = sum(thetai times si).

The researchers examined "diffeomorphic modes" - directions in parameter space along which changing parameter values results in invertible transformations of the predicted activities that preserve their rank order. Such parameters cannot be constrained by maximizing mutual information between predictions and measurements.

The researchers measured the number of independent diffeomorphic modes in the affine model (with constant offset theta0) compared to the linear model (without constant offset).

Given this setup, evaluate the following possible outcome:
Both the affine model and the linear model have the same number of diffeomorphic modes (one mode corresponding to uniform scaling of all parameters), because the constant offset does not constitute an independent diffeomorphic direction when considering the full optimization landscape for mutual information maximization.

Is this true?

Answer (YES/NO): NO